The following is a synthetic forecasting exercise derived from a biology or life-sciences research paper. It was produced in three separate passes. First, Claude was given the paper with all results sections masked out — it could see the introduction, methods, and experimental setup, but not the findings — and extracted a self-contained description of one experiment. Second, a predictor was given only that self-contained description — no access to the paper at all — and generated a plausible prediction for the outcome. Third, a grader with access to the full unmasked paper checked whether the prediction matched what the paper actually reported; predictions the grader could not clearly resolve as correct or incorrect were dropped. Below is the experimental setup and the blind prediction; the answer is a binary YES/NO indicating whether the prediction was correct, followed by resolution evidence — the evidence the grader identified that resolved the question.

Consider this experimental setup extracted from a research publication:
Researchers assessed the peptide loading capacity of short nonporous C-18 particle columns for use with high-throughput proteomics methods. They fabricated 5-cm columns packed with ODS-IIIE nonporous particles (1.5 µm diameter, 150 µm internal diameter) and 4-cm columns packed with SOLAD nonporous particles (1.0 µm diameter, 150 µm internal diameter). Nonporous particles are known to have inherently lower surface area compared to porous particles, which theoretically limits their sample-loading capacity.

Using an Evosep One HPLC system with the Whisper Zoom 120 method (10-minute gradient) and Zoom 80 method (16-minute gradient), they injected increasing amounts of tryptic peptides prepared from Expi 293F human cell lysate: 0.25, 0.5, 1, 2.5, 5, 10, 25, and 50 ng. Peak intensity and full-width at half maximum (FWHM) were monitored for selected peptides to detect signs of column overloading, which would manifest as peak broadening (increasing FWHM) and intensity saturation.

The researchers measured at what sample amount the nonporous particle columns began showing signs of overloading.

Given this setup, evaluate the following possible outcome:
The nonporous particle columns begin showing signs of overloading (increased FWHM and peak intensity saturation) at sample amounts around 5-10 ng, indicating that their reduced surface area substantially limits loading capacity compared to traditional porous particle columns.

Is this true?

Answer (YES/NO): NO